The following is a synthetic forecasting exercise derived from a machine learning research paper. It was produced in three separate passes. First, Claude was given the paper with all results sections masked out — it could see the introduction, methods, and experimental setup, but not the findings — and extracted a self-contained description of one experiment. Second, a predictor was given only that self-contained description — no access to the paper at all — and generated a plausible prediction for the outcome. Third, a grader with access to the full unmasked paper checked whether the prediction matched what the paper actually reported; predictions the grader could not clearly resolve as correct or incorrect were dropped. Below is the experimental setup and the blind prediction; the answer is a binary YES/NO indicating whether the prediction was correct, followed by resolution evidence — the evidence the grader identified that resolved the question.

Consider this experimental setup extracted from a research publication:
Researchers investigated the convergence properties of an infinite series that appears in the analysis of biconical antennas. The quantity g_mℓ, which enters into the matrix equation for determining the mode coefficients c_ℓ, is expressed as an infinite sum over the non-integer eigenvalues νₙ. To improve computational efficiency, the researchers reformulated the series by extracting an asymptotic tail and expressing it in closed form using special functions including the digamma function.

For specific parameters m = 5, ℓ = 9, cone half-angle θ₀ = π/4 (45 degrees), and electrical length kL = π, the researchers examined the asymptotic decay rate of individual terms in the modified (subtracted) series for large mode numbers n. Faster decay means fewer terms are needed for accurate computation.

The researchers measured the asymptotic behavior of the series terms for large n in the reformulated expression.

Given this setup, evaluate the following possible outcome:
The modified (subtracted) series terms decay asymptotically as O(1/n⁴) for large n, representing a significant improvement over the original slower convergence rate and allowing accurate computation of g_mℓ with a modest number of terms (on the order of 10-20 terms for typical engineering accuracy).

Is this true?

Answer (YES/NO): NO